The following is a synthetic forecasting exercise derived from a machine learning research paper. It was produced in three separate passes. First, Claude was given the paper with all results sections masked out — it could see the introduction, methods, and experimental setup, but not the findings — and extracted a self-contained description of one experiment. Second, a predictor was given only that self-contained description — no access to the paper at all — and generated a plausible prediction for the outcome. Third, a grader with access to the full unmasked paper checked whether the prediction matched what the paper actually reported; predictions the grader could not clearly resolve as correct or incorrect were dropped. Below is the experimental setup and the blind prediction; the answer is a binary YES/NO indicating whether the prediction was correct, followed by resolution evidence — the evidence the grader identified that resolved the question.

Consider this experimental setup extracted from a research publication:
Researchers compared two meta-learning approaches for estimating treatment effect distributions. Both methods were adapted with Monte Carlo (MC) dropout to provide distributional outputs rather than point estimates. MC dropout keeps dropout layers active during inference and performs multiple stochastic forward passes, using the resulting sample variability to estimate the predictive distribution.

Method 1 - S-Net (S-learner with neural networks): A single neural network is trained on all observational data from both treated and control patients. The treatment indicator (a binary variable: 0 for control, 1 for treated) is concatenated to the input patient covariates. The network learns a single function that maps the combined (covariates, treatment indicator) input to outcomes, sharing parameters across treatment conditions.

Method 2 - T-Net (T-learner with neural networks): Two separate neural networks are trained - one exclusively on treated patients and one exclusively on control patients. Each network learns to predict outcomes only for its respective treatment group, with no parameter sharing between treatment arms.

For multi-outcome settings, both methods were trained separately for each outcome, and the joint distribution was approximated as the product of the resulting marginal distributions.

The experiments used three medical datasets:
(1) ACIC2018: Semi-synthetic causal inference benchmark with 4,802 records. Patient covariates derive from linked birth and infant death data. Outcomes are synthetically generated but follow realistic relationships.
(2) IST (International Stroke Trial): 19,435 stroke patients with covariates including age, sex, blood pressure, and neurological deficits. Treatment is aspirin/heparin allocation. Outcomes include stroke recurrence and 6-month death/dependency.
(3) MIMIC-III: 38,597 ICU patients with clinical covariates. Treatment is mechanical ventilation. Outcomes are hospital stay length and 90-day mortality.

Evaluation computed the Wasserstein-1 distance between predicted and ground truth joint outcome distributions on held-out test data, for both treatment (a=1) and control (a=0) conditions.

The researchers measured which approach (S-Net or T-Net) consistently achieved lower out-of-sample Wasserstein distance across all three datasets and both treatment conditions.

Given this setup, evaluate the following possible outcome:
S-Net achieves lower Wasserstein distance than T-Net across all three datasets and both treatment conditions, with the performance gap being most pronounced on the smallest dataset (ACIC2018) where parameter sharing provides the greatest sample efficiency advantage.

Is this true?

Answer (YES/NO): NO